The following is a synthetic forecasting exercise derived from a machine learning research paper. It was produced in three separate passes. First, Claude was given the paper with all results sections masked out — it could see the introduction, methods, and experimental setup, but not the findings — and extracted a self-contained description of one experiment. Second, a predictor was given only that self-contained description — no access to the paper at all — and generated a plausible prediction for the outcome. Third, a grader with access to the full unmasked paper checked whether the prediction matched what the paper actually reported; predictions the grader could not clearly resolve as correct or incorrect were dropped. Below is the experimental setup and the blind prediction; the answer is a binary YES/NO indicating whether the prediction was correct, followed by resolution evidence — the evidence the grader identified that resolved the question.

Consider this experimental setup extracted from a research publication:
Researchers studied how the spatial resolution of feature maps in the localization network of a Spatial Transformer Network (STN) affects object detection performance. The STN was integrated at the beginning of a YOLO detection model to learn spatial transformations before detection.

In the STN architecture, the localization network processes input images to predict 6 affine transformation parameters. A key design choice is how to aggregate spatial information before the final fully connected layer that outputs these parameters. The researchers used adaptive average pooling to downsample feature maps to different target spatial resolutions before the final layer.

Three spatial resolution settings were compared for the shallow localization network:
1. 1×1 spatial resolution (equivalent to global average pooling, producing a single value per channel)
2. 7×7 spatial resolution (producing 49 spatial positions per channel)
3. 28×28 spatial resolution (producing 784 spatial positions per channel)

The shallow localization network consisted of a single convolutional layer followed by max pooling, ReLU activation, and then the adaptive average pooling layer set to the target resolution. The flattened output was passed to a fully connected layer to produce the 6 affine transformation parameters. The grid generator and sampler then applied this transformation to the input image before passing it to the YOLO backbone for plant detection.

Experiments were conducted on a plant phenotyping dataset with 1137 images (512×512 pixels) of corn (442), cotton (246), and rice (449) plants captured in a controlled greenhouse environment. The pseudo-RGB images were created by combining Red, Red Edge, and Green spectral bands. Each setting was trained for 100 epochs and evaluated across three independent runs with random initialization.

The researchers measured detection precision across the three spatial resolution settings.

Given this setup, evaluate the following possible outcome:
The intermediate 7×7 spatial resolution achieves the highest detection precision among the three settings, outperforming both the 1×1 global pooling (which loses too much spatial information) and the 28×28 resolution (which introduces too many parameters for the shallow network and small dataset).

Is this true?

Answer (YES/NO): NO